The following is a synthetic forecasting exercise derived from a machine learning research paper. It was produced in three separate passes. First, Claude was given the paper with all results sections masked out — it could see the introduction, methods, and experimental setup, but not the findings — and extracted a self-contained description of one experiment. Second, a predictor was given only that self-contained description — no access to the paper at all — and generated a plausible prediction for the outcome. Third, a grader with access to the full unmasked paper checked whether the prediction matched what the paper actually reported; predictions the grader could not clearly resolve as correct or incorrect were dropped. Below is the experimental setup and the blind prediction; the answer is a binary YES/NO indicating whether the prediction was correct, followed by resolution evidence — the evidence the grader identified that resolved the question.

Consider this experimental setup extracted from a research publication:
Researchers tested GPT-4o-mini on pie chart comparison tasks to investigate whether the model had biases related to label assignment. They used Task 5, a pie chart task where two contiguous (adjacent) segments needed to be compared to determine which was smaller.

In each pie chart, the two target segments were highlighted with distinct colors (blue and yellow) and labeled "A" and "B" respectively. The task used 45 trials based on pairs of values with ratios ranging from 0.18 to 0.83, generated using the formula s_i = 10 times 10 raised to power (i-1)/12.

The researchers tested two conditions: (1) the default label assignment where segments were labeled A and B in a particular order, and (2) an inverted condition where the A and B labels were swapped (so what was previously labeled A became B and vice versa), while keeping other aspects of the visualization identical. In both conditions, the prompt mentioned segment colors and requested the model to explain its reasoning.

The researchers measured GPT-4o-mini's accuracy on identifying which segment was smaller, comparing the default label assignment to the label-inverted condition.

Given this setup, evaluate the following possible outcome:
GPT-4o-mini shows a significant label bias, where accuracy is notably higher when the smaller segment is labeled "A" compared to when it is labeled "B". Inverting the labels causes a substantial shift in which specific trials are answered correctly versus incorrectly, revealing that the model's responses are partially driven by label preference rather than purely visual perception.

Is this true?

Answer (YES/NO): NO